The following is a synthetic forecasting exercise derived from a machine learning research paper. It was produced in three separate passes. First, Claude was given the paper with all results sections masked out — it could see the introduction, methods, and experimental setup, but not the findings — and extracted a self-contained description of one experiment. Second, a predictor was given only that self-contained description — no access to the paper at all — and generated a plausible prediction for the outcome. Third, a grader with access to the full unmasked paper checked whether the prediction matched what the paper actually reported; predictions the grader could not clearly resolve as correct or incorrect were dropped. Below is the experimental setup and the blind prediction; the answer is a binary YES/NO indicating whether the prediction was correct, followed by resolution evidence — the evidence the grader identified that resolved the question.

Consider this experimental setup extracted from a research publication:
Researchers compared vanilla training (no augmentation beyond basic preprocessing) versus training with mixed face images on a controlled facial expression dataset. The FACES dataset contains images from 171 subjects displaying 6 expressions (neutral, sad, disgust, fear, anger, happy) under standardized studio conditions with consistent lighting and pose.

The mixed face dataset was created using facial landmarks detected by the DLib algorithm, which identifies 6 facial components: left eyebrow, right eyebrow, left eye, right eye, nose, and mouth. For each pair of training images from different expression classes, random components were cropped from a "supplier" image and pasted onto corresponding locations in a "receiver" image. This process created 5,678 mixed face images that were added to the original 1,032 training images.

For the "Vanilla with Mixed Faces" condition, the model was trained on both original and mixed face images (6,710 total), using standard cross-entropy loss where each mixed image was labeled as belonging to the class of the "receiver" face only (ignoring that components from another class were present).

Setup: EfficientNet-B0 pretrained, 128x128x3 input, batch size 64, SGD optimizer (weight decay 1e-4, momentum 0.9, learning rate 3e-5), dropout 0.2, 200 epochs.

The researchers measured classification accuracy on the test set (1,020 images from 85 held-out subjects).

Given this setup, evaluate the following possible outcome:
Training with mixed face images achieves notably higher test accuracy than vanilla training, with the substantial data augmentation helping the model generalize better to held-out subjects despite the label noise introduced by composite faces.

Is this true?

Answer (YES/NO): NO